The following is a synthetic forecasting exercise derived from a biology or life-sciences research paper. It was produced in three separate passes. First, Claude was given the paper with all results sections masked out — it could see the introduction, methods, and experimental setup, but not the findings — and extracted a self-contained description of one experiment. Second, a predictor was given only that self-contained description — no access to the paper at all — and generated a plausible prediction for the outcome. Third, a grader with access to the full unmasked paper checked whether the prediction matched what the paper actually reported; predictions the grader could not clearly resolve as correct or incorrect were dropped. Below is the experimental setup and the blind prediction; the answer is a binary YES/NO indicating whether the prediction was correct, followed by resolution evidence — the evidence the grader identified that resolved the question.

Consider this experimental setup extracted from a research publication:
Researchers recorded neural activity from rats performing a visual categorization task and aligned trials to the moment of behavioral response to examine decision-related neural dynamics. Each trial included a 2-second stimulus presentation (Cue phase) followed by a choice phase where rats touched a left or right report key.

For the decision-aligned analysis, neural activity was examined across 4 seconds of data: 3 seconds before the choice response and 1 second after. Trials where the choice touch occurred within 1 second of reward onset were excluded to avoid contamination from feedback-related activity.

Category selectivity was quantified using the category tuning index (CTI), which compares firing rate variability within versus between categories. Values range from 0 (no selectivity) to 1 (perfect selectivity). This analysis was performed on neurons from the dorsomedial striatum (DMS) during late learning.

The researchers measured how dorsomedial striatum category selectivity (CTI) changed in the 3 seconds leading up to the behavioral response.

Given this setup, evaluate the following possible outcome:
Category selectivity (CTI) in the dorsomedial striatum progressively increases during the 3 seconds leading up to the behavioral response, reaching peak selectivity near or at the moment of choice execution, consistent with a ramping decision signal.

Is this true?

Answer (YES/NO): YES